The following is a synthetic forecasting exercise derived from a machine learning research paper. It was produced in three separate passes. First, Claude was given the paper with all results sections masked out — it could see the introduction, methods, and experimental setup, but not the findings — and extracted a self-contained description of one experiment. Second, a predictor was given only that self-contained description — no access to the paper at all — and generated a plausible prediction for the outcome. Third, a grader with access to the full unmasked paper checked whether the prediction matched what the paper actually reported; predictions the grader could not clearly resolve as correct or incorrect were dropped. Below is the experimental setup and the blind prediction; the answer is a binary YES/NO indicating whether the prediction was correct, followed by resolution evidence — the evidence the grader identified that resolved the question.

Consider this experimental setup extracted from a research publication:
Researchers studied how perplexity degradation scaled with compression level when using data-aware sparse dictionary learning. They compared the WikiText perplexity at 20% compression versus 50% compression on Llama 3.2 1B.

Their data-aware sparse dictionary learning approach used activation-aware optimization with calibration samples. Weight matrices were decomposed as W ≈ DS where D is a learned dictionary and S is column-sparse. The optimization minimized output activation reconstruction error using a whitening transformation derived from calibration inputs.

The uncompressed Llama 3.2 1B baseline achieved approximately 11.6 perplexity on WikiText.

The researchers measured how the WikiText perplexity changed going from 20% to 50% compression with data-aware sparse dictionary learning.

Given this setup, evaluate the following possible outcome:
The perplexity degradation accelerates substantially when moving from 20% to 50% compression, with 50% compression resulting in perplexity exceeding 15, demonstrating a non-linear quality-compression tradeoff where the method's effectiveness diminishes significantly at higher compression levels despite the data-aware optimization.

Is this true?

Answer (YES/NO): YES